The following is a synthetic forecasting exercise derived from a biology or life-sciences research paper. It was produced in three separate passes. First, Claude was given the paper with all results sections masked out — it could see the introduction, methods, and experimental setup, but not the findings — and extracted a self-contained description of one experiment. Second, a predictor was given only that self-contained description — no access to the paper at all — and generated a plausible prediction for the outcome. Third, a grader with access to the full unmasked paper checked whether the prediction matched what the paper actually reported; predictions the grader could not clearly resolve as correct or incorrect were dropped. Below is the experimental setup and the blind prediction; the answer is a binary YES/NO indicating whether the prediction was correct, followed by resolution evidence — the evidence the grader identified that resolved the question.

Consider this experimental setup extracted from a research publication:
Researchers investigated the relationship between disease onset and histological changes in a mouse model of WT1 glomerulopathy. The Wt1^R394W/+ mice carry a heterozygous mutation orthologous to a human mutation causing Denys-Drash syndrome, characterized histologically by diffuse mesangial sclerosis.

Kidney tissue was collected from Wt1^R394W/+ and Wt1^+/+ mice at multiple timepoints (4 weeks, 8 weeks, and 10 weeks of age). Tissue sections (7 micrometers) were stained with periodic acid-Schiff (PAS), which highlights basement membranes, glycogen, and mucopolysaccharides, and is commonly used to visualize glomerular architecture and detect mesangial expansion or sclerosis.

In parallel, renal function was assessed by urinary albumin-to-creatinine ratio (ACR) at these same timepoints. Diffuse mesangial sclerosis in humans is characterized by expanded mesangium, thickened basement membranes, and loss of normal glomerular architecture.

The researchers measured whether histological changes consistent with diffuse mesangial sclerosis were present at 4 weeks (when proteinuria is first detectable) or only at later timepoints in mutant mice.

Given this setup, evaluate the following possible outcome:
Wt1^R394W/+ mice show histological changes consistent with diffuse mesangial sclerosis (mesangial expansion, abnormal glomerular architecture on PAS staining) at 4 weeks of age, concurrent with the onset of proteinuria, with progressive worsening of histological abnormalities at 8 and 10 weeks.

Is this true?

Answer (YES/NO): NO